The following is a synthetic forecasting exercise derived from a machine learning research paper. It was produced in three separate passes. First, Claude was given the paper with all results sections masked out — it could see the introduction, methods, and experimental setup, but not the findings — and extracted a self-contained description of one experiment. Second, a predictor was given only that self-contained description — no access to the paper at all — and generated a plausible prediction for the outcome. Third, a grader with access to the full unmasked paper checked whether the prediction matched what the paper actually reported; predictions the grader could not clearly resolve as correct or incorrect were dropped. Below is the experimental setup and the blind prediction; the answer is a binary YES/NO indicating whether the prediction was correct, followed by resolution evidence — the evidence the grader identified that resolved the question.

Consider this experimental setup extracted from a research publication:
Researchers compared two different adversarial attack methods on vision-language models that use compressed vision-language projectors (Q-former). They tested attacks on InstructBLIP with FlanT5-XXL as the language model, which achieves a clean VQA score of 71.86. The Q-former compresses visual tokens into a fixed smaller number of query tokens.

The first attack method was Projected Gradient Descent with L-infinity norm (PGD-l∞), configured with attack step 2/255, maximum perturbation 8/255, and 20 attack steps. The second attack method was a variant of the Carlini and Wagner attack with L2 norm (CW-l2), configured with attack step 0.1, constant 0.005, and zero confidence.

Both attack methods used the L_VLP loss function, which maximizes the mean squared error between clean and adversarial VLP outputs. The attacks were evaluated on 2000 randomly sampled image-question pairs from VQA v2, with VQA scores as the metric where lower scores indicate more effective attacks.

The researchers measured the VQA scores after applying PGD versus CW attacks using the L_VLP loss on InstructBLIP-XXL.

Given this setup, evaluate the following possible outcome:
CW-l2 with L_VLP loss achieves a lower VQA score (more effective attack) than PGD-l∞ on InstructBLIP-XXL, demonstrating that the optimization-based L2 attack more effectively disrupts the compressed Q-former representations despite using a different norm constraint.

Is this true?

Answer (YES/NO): YES